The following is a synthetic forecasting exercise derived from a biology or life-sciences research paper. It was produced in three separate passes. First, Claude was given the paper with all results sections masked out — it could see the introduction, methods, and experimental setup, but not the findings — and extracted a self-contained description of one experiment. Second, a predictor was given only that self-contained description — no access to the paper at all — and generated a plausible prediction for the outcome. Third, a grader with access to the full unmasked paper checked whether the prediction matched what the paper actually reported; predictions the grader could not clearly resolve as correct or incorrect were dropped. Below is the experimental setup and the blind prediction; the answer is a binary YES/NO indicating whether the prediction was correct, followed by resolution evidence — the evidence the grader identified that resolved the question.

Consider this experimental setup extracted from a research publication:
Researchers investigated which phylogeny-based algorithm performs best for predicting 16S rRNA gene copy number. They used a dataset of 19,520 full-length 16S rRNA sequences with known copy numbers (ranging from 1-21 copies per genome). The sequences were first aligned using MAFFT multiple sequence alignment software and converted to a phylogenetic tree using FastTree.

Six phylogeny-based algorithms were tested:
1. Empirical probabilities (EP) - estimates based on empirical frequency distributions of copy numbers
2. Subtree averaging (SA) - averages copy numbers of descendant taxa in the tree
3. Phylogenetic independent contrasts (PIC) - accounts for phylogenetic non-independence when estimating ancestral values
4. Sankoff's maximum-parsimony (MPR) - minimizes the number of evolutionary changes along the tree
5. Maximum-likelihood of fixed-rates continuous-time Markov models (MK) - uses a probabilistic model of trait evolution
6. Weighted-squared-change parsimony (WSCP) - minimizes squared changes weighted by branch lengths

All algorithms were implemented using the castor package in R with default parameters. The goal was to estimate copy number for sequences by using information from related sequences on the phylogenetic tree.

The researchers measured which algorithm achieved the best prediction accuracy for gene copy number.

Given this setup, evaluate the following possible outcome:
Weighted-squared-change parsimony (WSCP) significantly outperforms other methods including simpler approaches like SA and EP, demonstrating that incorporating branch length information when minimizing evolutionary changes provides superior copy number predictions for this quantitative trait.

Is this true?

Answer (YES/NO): NO